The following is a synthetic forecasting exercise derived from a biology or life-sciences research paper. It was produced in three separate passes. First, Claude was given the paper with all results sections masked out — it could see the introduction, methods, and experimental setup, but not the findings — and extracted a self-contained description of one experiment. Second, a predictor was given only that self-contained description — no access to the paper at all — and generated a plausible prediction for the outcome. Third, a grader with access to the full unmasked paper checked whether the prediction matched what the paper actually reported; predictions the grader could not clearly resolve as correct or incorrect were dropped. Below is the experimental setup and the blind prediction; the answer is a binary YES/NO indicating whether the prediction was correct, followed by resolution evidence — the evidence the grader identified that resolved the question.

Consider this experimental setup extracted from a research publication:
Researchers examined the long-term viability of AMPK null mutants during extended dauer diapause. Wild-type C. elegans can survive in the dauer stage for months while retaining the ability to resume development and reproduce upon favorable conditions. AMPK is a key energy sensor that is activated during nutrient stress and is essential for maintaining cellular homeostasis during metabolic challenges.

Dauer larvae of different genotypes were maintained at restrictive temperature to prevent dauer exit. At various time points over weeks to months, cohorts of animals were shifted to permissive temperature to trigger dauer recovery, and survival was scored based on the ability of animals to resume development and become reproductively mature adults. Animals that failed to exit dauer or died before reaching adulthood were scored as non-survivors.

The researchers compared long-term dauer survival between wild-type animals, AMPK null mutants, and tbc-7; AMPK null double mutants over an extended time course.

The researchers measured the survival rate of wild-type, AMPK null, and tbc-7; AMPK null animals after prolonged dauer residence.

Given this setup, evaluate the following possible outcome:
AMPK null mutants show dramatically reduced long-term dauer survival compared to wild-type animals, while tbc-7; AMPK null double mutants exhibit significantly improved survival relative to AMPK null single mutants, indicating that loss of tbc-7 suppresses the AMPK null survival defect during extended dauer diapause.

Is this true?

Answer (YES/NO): NO